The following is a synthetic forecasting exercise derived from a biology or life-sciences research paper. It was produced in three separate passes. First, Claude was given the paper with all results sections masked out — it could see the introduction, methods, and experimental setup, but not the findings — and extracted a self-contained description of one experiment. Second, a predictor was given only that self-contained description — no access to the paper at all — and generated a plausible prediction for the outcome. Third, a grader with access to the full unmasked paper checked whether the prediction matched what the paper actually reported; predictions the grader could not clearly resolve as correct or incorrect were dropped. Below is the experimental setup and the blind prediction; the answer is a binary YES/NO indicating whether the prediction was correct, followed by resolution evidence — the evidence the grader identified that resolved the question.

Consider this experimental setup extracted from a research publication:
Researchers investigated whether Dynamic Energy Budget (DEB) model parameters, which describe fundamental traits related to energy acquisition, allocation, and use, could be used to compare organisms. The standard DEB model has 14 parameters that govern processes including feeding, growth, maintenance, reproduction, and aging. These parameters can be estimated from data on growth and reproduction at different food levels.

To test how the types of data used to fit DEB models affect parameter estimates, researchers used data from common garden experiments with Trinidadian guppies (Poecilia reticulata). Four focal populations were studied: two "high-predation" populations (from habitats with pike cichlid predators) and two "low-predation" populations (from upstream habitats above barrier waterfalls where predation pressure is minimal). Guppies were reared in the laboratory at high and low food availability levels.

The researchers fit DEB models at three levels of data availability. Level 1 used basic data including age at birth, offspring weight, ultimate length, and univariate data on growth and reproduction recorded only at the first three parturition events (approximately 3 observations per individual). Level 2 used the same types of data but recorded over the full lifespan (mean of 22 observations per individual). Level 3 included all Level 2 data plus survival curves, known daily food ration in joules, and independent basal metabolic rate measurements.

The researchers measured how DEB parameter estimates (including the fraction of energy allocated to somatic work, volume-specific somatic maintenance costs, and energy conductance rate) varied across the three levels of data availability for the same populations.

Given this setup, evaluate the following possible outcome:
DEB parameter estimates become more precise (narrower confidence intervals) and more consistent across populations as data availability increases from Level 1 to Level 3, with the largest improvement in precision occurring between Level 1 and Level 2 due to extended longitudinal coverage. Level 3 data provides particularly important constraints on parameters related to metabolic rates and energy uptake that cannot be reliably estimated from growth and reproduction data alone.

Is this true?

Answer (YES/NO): NO